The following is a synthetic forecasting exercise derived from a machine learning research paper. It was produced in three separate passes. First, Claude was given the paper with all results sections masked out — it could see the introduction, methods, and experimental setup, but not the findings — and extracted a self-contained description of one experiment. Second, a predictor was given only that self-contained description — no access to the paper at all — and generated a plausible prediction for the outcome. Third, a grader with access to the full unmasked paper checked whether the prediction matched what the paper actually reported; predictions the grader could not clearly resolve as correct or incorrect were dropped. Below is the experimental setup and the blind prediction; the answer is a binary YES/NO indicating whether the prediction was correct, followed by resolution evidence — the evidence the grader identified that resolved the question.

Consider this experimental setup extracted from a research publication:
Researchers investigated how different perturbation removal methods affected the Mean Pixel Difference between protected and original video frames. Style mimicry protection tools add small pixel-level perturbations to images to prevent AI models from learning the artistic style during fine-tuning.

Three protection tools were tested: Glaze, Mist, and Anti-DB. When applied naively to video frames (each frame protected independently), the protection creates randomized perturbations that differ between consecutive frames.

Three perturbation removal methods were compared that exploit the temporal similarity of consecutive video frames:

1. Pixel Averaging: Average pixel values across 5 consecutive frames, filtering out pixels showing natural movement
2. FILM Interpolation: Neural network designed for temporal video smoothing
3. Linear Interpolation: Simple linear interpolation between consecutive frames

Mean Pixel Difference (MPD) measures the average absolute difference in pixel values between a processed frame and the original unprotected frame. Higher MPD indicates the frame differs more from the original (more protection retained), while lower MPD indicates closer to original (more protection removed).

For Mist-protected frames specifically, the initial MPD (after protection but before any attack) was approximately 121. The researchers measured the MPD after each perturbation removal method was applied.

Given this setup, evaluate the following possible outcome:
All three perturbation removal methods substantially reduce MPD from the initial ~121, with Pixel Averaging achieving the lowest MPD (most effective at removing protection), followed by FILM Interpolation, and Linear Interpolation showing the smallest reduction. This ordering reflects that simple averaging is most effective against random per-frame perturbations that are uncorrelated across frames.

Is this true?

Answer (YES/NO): NO